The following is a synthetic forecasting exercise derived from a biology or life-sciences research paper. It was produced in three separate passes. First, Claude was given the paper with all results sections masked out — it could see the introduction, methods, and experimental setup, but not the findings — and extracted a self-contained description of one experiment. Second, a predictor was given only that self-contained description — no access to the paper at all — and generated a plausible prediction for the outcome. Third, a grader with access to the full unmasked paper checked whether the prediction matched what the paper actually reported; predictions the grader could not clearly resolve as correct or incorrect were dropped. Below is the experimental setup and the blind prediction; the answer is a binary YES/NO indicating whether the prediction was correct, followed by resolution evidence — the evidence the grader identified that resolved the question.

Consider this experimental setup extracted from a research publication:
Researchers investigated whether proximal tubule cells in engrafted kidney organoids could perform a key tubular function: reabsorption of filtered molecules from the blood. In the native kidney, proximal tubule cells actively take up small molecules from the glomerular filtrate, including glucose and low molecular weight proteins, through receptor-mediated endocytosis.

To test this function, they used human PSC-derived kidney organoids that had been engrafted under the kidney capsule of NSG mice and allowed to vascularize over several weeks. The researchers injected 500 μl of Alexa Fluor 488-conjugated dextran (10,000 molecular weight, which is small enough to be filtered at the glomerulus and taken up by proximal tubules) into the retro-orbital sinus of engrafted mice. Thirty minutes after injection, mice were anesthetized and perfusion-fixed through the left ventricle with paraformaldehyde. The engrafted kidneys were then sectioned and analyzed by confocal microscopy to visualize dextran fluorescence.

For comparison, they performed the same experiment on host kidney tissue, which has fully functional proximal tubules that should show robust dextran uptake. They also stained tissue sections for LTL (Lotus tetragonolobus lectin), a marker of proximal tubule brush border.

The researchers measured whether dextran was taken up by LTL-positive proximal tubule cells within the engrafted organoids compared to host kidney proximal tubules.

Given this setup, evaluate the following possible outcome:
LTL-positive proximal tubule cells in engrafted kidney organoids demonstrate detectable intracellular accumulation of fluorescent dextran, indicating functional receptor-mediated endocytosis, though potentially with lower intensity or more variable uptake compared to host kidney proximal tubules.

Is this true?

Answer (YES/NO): YES